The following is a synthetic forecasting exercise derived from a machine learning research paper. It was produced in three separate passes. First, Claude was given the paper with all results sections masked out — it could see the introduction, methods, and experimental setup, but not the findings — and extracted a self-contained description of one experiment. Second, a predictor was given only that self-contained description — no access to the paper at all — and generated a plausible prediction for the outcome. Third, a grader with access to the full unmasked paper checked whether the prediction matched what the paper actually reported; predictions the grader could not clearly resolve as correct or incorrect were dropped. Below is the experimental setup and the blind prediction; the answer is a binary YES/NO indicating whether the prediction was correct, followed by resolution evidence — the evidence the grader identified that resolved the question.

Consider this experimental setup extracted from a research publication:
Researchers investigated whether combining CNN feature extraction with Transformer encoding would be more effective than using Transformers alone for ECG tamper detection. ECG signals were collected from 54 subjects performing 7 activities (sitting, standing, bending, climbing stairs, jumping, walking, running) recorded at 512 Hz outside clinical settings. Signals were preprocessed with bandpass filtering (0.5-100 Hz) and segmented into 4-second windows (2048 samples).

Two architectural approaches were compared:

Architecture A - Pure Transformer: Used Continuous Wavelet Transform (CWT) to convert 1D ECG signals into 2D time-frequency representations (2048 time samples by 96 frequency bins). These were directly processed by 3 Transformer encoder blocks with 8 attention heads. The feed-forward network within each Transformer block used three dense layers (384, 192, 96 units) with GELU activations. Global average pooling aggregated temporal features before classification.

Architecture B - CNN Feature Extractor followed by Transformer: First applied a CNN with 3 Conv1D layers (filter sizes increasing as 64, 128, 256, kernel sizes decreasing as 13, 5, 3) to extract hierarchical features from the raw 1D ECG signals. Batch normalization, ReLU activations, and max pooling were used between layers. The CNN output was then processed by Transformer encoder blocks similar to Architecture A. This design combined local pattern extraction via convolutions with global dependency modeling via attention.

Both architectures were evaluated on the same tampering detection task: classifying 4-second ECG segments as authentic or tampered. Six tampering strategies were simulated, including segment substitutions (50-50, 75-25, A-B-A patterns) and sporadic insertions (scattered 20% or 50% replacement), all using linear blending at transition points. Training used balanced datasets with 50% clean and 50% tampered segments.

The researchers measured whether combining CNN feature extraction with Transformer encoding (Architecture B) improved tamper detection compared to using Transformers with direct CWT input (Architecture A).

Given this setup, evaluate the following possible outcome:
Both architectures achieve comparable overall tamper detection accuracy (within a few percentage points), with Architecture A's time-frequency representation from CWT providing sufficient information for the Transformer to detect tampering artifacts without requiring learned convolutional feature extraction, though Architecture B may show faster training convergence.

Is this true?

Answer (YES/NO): NO